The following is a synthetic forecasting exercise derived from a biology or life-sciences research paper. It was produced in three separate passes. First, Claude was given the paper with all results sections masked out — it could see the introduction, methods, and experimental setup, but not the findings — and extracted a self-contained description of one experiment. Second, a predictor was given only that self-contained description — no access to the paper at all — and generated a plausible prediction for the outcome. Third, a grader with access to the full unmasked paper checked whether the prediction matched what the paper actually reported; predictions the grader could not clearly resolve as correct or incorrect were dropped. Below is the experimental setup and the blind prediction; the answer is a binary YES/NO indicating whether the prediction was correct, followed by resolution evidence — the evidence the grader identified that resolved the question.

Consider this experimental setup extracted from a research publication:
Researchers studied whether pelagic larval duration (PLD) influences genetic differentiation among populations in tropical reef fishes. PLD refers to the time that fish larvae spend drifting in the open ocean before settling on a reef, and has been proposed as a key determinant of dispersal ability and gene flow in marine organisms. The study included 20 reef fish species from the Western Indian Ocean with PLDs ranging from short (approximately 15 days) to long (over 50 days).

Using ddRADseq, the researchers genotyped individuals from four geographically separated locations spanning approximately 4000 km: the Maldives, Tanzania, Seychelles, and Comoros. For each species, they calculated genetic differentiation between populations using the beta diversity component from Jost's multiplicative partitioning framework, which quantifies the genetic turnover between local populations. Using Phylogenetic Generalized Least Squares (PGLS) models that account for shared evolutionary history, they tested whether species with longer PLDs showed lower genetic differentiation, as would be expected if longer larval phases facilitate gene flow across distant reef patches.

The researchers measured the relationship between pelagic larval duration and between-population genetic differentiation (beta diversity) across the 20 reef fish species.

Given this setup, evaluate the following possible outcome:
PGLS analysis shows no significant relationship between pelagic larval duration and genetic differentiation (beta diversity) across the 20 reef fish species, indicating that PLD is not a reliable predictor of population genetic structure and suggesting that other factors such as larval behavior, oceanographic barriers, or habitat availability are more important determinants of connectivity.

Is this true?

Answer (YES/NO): NO